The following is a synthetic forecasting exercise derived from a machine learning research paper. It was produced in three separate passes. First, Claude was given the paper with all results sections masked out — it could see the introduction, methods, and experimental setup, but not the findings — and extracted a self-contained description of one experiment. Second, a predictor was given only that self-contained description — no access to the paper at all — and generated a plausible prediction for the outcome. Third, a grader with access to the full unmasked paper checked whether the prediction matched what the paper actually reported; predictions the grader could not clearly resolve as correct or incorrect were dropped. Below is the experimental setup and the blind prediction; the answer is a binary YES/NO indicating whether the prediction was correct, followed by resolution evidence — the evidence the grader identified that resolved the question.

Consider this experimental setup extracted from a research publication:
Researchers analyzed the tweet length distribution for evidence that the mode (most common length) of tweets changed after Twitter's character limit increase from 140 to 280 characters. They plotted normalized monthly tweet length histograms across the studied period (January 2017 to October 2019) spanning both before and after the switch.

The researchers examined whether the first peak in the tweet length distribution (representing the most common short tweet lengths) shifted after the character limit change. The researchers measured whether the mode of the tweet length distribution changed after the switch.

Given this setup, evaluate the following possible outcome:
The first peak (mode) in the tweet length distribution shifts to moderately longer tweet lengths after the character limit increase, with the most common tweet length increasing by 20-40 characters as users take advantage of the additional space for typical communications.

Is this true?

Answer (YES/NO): NO